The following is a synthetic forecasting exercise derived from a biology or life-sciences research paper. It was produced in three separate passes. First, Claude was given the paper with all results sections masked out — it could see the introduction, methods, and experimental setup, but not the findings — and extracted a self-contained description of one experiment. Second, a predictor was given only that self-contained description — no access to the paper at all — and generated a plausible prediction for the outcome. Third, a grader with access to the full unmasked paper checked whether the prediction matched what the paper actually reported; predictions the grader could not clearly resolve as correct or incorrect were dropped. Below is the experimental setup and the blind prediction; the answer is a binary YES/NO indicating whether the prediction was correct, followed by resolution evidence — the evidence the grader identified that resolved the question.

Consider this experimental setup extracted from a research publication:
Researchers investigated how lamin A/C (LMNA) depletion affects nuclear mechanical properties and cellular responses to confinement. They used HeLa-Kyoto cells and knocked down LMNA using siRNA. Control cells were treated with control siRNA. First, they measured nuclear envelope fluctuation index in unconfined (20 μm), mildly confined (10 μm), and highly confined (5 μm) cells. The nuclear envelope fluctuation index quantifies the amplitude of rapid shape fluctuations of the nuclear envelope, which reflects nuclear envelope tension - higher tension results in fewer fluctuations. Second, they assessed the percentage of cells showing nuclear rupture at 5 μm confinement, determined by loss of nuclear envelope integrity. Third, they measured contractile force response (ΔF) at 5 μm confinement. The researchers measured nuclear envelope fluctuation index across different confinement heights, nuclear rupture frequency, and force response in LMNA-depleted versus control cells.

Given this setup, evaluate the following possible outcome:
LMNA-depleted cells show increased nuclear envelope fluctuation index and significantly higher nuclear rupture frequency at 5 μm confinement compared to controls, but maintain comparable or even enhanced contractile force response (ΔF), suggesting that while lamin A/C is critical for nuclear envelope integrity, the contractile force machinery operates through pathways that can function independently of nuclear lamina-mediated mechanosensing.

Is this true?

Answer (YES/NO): NO